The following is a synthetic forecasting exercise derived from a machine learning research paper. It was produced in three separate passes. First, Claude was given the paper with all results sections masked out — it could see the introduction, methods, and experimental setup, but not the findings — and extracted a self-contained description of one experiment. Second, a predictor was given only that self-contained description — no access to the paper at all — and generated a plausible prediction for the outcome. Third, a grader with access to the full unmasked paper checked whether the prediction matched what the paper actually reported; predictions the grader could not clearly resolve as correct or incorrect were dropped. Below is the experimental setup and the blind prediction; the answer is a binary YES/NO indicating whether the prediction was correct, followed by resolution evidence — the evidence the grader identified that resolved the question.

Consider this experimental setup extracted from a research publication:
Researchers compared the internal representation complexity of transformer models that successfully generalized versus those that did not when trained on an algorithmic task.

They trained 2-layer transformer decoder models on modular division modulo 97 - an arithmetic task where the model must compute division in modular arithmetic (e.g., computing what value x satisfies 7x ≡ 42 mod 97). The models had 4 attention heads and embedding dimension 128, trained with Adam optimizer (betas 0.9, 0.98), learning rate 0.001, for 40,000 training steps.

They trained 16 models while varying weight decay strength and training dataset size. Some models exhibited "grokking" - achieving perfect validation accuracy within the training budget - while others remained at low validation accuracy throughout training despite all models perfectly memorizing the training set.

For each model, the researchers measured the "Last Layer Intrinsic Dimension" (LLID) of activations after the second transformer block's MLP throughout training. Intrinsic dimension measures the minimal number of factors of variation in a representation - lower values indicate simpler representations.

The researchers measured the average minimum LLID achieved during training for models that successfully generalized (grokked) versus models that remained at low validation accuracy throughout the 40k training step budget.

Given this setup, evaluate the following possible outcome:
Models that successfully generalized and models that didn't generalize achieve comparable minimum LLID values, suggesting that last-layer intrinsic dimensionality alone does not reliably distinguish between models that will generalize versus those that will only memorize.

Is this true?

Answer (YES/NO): NO